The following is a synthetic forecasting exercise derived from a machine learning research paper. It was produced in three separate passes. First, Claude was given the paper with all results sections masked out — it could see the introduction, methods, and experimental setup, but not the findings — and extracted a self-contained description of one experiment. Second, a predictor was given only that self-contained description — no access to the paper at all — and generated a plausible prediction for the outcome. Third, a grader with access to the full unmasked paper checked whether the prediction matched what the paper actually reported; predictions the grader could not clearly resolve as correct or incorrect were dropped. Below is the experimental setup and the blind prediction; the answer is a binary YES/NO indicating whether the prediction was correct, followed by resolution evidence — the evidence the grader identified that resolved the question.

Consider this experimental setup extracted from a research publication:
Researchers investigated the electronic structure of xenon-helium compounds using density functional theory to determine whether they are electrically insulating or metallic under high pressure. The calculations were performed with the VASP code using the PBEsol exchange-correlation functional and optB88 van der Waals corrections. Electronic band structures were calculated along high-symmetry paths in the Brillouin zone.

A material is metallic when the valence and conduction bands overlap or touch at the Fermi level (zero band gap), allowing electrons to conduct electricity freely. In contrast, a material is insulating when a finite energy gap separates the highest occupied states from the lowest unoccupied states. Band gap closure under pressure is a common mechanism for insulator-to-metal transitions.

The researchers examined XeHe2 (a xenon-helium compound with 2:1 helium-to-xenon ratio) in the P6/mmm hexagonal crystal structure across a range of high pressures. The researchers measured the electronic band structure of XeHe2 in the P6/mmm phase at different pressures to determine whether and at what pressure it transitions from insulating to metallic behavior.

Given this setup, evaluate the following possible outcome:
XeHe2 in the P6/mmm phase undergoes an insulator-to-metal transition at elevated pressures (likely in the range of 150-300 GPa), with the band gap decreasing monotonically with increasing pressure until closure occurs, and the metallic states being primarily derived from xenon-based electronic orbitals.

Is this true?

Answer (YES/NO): NO